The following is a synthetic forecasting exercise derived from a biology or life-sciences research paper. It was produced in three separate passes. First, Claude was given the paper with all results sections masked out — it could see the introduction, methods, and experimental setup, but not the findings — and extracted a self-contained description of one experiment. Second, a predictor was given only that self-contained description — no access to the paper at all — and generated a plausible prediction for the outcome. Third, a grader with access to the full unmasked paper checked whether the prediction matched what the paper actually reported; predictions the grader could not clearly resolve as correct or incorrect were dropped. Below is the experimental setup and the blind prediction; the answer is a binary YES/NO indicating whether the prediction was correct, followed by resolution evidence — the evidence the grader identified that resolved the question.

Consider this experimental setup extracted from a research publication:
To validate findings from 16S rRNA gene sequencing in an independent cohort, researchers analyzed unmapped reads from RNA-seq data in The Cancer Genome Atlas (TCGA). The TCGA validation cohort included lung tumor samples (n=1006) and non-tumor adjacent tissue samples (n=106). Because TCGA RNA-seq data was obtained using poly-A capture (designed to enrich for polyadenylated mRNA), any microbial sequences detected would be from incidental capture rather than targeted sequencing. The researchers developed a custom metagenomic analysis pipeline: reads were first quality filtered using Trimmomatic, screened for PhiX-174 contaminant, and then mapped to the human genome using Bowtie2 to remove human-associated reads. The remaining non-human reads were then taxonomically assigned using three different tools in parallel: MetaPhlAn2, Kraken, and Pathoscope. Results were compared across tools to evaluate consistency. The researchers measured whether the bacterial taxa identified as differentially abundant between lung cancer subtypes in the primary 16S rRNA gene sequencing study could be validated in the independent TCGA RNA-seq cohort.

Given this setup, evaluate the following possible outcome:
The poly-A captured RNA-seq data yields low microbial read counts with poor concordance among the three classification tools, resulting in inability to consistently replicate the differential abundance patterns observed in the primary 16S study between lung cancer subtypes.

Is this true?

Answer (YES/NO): NO